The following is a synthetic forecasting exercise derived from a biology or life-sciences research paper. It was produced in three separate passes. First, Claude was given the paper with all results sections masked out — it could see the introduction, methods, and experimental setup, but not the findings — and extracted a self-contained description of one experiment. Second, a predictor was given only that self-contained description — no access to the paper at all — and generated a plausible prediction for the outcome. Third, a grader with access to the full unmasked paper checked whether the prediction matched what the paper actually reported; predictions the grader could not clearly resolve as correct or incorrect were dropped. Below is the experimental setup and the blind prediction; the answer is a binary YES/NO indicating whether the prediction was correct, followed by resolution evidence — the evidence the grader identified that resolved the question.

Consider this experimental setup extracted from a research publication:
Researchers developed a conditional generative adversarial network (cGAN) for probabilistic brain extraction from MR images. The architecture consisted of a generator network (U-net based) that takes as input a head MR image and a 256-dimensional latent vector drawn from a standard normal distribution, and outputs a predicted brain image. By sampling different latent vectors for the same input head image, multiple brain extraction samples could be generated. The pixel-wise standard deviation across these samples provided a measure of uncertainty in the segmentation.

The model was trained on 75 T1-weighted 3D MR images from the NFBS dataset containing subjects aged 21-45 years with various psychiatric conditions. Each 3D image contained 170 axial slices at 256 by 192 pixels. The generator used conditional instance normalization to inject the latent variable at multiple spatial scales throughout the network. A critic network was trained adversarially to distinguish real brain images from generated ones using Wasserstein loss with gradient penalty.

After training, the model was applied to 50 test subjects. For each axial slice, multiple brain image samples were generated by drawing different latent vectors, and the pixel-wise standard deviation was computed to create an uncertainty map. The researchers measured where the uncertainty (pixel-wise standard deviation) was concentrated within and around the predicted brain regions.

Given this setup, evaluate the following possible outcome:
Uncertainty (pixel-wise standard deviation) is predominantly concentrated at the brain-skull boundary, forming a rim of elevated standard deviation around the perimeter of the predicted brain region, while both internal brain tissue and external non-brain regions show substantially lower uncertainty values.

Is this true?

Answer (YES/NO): YES